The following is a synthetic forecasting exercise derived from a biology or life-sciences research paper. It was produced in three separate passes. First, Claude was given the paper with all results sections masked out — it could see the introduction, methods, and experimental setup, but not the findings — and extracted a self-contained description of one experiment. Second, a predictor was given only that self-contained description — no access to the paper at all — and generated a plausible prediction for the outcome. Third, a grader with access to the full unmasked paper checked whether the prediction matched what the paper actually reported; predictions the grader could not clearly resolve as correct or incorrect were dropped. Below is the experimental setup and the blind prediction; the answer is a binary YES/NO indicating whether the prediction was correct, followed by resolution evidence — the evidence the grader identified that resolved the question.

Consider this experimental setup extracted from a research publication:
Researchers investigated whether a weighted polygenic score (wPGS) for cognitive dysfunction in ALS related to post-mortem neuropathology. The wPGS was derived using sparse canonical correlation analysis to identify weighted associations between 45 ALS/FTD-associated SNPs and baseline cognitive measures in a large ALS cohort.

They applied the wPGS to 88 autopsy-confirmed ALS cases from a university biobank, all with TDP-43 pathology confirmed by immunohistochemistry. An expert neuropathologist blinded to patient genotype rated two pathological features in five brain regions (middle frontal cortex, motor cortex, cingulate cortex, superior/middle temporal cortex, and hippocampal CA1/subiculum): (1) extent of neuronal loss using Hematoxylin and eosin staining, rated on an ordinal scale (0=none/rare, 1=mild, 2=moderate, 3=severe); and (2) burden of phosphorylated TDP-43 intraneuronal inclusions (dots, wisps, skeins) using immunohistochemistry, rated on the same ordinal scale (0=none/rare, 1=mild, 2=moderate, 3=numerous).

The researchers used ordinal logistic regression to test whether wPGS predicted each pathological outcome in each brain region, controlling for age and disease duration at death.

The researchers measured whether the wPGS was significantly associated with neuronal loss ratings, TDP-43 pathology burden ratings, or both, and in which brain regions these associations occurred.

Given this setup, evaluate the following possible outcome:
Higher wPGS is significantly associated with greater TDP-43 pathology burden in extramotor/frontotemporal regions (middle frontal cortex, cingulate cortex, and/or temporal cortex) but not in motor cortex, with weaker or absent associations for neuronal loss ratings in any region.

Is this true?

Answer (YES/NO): NO